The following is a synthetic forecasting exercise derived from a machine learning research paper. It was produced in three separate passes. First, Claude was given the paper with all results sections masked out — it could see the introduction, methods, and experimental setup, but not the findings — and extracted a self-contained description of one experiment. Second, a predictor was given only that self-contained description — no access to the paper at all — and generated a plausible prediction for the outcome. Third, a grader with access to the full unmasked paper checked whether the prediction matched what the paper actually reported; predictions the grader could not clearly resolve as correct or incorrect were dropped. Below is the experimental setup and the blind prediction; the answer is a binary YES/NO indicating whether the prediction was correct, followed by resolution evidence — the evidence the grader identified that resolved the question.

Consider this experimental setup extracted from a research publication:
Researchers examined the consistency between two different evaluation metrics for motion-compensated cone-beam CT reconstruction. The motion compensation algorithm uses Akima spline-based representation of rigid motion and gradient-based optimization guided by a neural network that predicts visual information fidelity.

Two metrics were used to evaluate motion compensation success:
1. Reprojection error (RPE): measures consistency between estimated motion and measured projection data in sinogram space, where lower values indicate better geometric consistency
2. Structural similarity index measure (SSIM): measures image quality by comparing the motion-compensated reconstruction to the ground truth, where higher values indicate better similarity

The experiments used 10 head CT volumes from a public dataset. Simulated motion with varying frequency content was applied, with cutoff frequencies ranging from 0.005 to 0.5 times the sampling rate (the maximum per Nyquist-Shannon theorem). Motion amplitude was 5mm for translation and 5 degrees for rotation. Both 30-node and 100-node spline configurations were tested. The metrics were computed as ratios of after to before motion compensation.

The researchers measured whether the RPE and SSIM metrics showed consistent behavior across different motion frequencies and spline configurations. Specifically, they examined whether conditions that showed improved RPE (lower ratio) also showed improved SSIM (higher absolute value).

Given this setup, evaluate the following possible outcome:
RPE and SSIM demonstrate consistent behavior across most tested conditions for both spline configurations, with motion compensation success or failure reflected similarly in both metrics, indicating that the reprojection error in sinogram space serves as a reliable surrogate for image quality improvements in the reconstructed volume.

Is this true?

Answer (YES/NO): NO